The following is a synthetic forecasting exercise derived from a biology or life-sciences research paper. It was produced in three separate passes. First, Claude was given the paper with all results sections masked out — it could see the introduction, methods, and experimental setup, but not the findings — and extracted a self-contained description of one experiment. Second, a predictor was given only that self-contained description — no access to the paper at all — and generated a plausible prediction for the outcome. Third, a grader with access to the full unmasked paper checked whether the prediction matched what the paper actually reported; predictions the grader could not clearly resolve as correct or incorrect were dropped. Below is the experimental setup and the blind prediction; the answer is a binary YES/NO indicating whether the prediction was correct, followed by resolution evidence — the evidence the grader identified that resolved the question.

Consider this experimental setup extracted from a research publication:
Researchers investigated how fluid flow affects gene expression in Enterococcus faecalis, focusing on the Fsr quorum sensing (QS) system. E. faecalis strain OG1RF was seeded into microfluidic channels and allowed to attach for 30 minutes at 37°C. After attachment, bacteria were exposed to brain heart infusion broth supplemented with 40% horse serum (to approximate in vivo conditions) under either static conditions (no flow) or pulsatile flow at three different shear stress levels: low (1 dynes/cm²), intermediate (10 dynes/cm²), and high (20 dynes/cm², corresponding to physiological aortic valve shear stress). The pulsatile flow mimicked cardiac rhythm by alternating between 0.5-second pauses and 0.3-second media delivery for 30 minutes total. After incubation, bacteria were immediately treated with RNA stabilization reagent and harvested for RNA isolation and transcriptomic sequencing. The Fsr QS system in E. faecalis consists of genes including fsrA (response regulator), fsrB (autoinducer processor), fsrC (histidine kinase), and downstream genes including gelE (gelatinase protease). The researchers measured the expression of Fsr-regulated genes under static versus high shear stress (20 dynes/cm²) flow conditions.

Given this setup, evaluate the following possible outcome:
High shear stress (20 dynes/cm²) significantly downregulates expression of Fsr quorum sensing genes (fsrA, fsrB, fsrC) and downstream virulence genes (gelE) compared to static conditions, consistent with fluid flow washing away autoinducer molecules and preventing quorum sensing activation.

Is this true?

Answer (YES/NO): YES